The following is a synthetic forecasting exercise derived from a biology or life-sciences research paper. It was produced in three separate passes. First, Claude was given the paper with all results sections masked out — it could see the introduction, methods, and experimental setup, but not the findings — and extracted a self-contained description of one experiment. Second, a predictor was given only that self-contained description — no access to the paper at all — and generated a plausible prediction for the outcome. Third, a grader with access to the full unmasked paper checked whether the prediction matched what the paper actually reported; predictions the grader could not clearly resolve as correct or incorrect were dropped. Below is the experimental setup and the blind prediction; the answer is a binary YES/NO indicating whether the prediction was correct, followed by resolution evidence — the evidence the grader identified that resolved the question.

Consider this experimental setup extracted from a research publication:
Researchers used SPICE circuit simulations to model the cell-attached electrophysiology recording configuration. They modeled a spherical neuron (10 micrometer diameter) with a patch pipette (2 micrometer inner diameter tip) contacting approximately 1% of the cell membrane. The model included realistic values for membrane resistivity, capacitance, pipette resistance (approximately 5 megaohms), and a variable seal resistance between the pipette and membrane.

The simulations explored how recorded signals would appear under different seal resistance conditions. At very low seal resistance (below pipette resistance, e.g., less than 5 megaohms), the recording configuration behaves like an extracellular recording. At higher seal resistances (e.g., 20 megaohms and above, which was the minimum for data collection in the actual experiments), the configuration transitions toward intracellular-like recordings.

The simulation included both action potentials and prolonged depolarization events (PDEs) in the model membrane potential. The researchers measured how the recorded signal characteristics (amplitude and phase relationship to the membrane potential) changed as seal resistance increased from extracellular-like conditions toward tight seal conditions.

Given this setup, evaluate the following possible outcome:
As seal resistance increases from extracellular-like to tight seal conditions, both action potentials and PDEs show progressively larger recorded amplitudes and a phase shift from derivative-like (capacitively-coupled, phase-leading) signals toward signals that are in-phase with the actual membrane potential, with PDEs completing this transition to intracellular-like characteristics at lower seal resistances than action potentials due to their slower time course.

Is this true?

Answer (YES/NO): NO